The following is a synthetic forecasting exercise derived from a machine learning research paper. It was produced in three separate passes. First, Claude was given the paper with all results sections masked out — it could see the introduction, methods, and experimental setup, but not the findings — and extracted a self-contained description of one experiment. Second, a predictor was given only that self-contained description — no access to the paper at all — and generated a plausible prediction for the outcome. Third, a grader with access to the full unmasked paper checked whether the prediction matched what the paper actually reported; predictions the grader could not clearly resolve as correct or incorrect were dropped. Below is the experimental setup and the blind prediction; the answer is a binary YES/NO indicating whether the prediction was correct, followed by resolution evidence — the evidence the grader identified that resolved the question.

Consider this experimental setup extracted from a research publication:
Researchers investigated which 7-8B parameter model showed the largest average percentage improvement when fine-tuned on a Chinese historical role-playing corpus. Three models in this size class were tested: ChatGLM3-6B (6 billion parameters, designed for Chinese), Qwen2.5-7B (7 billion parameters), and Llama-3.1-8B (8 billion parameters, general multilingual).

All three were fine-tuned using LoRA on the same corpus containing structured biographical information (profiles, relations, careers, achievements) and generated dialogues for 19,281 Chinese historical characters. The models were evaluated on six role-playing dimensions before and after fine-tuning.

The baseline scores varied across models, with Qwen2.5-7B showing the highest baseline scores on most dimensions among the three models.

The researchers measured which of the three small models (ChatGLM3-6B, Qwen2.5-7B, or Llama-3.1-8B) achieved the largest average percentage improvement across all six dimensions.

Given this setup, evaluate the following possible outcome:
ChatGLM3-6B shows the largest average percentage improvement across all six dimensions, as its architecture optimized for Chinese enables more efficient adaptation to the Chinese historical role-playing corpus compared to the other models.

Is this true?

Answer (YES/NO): YES